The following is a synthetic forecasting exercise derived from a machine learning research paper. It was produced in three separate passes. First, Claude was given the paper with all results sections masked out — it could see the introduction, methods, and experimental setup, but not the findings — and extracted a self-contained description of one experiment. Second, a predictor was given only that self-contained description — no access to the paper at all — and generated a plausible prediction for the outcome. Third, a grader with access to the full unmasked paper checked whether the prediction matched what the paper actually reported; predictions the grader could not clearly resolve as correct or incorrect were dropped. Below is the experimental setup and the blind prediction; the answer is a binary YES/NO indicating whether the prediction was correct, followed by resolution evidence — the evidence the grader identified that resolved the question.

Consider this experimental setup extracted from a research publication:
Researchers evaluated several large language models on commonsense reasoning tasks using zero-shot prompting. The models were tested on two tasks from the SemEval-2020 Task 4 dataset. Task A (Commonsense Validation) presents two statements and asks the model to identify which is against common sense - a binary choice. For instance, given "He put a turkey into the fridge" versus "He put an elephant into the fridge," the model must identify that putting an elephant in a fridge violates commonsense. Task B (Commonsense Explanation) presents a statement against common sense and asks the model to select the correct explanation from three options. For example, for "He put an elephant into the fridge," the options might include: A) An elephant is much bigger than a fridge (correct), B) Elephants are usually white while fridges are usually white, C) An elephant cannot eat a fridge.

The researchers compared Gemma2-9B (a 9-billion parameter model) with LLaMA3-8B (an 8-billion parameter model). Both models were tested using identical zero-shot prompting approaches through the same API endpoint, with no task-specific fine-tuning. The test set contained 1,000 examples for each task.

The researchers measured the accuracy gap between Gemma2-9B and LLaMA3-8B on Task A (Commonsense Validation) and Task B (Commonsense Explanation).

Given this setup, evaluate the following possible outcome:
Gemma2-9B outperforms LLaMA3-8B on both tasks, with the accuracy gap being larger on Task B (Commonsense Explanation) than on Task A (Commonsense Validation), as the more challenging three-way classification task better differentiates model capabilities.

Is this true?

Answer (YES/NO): NO